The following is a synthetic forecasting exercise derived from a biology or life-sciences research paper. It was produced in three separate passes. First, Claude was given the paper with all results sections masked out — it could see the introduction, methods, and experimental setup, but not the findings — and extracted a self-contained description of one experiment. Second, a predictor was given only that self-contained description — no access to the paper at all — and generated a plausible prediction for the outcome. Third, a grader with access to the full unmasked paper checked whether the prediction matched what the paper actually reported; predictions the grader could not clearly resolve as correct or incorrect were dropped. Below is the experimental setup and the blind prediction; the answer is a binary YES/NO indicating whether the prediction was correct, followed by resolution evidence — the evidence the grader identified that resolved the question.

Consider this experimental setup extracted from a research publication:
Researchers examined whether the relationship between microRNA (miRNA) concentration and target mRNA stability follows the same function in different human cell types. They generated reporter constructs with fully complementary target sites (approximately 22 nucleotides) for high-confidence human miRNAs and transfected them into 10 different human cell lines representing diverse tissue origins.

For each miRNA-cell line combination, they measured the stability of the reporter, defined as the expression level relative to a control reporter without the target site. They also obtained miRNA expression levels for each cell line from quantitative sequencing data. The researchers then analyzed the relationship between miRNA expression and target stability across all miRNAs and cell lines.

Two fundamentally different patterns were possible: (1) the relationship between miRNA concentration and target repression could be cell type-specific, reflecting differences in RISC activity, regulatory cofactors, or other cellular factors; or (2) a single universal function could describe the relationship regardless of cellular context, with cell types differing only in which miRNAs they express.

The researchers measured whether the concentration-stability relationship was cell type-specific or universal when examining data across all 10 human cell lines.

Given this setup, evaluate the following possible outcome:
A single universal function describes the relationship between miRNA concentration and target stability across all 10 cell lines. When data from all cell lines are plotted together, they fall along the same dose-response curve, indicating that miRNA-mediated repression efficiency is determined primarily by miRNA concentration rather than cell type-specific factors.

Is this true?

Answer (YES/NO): YES